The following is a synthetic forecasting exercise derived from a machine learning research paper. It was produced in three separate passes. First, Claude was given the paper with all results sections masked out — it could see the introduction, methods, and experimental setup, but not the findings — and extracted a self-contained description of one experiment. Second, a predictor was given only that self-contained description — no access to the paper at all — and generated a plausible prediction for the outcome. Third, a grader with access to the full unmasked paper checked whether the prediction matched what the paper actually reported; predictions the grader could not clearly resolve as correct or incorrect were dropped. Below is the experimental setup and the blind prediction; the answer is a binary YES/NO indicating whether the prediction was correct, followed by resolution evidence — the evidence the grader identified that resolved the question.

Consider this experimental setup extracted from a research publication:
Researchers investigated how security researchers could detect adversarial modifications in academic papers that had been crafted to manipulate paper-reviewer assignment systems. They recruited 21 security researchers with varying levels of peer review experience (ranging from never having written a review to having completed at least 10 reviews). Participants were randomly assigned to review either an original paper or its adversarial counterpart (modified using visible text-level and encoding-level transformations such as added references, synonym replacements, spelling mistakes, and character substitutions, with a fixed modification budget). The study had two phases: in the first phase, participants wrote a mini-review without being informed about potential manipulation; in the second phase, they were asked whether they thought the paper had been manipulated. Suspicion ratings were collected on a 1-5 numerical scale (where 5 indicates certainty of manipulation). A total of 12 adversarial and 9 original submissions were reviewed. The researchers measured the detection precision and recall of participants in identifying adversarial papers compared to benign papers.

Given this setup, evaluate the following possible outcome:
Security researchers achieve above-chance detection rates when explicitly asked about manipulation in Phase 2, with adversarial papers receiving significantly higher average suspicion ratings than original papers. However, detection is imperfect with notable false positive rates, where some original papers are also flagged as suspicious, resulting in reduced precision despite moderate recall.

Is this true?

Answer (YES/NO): NO